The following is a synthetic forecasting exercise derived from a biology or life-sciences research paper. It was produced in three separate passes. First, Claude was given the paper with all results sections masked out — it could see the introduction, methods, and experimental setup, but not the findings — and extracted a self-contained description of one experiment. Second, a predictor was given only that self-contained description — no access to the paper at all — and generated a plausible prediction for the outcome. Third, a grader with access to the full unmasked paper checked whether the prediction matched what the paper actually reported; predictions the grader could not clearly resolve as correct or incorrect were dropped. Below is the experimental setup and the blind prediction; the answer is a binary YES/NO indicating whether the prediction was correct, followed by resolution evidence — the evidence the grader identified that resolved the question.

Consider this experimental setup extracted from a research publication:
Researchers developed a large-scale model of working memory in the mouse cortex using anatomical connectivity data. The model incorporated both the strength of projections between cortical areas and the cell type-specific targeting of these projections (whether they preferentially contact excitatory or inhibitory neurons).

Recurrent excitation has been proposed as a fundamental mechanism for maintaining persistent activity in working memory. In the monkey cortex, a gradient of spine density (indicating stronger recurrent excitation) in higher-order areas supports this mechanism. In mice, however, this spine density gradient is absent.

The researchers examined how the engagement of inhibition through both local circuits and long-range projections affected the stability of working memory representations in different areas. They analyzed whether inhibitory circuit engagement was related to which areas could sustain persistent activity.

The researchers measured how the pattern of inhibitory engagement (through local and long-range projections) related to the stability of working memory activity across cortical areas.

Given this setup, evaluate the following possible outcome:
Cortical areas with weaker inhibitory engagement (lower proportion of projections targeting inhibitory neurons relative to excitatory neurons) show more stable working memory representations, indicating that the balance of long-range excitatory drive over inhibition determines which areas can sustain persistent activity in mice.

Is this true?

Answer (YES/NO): YES